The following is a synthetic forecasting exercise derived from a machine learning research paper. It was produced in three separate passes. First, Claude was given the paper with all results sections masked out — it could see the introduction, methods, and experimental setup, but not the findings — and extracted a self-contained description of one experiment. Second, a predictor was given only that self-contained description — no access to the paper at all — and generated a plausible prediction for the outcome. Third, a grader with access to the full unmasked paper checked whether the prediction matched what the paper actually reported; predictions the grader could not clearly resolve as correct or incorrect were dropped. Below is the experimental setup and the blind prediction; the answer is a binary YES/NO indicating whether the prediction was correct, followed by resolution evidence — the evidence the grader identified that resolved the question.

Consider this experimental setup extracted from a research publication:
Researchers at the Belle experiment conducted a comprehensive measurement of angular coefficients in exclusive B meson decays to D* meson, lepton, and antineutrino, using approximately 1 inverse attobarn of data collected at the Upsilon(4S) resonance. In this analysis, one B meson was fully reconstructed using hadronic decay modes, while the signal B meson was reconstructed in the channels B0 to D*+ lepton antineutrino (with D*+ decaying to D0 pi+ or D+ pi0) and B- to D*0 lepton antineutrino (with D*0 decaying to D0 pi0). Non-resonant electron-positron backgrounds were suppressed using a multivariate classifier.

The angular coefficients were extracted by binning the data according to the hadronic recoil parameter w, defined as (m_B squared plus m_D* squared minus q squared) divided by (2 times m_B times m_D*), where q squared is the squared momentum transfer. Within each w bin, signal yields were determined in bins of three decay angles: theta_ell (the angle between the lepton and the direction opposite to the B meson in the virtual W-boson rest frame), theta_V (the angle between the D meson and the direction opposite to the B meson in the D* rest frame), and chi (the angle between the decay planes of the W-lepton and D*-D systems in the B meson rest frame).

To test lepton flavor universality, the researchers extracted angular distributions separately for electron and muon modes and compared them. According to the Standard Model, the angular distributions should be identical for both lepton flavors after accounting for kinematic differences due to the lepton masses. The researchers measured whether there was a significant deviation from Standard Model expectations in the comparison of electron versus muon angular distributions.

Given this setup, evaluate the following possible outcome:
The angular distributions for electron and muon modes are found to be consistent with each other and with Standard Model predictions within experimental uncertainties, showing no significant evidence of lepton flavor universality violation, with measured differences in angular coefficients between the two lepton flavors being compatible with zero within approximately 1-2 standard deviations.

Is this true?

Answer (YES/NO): YES